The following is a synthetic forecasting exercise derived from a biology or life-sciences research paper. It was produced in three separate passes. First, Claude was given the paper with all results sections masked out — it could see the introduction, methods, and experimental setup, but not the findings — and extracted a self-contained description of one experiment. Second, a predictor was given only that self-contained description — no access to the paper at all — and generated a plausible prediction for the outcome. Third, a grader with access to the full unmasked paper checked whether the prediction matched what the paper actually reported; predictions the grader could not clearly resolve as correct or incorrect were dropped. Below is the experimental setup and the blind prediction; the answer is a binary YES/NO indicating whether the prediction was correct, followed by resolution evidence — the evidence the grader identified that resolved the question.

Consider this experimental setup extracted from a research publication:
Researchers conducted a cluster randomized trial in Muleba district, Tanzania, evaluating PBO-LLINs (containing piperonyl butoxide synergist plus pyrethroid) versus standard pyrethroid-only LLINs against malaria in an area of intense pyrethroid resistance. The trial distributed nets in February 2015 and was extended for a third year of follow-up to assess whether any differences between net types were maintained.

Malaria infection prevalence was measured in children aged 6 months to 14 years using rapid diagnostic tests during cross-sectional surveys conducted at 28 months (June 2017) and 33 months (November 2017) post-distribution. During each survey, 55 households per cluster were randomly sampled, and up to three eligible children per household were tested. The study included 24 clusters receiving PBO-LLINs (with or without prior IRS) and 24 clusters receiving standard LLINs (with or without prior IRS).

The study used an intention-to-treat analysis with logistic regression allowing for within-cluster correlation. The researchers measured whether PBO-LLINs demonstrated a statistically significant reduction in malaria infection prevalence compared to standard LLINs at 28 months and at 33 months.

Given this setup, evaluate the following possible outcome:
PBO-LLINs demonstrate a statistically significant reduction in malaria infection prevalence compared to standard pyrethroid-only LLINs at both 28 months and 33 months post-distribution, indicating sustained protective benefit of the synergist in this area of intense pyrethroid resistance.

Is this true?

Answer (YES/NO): NO